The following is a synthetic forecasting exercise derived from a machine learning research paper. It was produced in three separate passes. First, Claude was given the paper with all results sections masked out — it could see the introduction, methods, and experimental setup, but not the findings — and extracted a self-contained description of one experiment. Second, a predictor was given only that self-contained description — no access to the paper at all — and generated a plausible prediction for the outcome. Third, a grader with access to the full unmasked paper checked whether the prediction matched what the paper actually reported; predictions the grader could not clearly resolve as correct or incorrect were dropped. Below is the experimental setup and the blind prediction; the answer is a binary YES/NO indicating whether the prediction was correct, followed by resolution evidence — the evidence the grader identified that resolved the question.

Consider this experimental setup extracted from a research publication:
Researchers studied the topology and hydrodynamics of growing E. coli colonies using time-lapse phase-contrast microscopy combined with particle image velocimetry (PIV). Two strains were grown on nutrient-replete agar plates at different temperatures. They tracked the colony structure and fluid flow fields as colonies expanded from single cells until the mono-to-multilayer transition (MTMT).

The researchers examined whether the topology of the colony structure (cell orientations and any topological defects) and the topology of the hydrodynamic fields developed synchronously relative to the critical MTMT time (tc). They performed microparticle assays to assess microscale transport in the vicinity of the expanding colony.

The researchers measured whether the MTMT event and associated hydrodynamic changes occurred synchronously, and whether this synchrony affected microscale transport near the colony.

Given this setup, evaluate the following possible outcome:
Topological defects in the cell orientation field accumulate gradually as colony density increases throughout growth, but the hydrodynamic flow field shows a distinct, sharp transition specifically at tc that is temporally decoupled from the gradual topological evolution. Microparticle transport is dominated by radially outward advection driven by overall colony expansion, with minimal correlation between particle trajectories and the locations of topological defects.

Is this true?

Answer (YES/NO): NO